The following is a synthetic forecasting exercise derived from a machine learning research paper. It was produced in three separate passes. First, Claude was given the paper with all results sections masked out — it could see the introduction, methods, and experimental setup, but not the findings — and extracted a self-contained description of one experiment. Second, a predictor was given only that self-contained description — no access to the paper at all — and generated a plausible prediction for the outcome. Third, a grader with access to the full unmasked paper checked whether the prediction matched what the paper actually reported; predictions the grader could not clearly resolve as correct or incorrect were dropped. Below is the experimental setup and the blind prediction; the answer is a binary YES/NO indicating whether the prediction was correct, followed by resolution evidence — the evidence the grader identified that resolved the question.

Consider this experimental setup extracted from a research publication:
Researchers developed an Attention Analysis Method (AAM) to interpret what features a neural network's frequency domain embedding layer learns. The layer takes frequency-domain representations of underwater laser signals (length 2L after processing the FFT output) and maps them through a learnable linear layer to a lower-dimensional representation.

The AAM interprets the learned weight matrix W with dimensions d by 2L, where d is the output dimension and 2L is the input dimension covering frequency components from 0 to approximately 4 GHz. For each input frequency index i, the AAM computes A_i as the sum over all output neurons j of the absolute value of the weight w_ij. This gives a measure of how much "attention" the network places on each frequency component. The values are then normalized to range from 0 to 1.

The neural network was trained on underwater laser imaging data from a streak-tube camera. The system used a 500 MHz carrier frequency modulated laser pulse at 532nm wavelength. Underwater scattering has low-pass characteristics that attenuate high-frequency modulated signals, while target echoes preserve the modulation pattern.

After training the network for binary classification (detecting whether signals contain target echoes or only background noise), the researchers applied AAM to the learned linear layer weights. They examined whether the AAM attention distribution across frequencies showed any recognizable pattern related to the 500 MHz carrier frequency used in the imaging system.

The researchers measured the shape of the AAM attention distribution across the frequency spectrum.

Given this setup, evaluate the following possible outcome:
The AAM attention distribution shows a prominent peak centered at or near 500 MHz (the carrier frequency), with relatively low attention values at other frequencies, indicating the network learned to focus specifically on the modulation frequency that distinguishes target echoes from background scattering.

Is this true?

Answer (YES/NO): NO